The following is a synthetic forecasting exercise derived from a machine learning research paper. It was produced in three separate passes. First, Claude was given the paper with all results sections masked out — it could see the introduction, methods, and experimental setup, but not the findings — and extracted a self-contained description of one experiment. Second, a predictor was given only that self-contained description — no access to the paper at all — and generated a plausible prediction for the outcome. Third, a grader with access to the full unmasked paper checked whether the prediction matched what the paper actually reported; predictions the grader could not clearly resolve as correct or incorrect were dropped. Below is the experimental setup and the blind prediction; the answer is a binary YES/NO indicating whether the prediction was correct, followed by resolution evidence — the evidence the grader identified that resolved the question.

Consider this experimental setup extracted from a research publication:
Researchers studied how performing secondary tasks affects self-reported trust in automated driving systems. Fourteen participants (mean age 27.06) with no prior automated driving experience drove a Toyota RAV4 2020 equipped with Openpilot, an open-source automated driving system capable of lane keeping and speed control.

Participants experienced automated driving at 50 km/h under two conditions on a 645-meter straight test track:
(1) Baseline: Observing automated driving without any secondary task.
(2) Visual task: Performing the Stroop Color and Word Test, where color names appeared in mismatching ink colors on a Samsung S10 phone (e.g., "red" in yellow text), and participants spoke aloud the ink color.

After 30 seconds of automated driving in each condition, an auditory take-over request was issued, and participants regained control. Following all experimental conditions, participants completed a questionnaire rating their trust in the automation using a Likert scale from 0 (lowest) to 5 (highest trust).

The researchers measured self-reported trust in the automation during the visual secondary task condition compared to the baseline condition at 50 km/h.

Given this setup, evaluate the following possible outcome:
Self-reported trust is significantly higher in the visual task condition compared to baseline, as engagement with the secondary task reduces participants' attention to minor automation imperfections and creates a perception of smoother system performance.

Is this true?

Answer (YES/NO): NO